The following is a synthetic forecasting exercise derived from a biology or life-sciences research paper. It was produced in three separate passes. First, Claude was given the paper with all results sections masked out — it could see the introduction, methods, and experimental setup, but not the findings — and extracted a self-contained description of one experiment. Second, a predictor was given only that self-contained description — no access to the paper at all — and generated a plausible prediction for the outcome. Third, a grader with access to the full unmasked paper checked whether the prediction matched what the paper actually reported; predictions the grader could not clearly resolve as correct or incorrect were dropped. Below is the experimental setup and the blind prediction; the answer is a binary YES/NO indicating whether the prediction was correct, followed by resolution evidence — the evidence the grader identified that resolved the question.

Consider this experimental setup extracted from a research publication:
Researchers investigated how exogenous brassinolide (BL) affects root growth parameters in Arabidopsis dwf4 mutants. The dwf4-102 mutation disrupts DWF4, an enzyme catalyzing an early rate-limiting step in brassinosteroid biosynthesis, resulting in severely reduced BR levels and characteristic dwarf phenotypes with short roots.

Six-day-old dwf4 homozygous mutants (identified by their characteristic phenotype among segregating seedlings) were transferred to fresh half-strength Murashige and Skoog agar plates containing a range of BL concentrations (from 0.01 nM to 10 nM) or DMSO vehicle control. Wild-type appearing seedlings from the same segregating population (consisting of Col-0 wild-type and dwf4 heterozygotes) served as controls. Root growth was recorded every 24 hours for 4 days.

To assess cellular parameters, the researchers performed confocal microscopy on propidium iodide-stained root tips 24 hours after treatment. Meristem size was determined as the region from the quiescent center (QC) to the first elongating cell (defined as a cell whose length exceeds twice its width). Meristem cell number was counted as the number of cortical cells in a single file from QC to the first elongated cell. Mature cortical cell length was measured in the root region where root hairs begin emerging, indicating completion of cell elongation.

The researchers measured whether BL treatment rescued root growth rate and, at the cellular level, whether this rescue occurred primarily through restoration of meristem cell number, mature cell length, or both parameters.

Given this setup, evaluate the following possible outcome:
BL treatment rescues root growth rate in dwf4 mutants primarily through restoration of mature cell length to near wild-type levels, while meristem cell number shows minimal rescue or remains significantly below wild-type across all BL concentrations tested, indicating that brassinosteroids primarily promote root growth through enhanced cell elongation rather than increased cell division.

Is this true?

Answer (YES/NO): NO